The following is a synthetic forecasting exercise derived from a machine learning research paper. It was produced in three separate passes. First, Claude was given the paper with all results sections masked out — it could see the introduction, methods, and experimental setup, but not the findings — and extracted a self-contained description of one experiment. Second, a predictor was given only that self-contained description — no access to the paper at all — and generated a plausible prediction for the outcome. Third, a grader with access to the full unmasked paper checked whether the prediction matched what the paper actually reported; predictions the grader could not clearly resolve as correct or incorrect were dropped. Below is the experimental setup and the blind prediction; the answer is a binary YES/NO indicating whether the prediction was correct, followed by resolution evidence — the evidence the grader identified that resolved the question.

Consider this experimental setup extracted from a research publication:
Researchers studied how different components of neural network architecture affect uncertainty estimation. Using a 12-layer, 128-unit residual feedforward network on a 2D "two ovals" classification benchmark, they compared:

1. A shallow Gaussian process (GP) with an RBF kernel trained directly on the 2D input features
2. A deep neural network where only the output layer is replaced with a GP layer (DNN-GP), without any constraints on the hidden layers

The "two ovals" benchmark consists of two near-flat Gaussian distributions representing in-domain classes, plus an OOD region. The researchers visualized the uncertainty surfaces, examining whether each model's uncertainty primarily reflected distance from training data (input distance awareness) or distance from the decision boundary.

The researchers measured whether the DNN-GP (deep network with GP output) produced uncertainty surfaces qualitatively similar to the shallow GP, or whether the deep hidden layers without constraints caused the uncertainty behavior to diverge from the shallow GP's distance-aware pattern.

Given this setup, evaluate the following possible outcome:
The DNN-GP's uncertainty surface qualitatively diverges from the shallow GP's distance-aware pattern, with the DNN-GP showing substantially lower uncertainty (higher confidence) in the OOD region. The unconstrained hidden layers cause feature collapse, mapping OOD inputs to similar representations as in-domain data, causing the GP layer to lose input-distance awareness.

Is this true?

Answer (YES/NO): YES